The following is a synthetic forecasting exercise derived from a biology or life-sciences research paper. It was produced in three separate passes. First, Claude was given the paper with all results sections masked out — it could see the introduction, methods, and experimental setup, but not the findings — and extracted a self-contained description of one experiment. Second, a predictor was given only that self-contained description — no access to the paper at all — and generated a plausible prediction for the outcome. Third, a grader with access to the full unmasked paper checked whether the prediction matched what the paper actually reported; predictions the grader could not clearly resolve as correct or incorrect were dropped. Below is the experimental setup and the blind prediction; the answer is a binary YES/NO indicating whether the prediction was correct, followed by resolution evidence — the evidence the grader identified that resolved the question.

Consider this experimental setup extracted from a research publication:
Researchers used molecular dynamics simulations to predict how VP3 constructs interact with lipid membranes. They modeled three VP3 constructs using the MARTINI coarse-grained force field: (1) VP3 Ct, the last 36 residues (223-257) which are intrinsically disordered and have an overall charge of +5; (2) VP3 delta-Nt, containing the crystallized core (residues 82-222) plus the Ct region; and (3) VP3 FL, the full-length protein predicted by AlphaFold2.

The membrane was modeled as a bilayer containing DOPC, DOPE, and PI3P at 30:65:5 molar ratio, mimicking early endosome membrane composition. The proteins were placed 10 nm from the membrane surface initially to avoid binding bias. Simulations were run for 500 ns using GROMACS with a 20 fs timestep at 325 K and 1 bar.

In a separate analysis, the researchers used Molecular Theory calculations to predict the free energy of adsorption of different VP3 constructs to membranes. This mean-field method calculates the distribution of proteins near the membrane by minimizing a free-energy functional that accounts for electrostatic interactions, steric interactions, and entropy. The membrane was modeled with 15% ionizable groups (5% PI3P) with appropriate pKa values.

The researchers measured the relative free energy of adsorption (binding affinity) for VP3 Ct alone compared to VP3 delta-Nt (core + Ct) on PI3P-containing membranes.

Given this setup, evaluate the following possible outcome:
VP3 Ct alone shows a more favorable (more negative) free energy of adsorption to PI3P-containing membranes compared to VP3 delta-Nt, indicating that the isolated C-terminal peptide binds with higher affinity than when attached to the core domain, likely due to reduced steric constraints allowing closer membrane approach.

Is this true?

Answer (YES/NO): YES